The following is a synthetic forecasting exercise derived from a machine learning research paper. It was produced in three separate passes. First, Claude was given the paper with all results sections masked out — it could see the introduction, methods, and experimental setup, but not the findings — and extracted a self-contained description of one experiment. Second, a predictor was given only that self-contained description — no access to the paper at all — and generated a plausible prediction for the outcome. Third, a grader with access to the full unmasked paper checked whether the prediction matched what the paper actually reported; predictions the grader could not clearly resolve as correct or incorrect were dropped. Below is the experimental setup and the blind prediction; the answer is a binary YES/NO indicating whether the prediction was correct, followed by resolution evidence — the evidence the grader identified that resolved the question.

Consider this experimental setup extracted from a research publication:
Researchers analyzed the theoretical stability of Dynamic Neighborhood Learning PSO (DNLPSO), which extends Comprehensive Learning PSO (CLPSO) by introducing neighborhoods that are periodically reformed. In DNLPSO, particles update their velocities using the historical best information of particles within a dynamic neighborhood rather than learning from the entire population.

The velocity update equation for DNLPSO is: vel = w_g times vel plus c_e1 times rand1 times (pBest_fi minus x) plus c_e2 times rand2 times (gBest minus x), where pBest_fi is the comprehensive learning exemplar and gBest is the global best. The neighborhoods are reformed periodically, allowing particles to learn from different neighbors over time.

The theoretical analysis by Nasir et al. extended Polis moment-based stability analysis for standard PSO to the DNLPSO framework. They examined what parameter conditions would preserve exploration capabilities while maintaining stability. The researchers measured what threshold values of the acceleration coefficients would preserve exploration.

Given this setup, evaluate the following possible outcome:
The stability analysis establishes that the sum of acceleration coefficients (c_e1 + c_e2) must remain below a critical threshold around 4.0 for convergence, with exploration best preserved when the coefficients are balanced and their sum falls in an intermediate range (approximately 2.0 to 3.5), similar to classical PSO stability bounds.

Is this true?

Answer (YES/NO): NO